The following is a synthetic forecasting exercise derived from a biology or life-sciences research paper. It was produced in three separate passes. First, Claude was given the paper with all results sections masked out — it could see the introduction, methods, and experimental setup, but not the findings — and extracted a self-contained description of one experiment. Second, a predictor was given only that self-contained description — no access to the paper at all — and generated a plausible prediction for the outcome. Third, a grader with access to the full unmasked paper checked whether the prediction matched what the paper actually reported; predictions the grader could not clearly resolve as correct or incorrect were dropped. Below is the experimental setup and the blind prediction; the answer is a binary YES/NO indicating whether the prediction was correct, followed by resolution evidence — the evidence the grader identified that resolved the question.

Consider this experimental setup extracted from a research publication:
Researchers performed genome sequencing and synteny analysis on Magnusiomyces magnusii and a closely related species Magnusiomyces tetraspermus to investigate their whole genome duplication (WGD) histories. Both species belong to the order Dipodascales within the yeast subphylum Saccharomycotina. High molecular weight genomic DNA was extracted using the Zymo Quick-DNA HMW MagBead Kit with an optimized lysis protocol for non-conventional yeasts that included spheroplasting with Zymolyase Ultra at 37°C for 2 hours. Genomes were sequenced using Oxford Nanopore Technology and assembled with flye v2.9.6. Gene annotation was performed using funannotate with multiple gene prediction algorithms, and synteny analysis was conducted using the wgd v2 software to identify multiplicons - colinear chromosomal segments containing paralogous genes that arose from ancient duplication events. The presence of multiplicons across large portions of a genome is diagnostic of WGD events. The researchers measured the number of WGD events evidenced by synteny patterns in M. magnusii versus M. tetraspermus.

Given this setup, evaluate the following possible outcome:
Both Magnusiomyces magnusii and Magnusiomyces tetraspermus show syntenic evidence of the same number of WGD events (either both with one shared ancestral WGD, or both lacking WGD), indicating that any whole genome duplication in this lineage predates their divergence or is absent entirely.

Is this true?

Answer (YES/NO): NO